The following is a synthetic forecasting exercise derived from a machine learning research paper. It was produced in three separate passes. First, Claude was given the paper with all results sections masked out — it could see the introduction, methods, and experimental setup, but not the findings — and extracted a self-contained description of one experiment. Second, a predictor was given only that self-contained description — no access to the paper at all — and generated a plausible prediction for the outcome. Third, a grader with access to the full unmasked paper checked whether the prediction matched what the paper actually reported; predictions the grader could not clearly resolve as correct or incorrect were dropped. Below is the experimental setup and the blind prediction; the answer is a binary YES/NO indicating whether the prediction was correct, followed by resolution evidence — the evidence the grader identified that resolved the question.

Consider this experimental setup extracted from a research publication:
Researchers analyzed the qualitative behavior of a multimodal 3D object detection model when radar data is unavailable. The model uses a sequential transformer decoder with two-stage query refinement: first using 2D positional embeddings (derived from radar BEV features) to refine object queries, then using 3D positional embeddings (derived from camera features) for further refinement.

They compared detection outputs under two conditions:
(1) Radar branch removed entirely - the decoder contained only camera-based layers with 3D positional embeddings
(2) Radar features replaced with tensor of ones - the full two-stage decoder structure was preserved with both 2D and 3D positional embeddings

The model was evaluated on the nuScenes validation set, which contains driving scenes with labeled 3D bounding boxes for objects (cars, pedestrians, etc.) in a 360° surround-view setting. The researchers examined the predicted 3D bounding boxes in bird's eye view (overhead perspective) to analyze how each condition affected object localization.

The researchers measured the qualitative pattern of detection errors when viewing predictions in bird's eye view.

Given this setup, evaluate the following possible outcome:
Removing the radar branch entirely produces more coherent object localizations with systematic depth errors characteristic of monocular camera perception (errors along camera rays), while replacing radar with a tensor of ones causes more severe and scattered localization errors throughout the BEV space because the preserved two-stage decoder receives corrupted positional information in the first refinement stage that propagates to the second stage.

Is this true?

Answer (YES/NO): NO